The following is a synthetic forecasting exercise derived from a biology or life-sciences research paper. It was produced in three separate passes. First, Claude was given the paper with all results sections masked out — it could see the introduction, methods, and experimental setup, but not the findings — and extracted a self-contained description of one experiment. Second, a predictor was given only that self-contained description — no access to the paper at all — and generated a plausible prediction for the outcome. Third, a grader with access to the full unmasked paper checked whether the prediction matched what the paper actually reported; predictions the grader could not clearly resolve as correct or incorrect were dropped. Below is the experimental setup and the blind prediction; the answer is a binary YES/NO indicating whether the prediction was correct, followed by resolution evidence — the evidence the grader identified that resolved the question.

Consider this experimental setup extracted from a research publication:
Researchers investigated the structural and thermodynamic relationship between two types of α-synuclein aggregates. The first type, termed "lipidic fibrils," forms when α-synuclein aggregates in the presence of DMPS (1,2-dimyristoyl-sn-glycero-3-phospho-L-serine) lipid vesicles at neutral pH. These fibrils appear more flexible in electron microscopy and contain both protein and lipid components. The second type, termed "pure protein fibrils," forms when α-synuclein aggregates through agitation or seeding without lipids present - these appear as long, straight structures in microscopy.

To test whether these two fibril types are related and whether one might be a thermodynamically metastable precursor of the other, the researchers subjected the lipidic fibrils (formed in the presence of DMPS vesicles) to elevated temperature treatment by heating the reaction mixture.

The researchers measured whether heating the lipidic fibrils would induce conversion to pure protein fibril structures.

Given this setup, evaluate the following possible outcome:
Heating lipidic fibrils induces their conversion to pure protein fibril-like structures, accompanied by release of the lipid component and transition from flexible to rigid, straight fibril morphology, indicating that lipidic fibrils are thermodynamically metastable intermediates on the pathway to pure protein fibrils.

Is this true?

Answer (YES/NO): YES